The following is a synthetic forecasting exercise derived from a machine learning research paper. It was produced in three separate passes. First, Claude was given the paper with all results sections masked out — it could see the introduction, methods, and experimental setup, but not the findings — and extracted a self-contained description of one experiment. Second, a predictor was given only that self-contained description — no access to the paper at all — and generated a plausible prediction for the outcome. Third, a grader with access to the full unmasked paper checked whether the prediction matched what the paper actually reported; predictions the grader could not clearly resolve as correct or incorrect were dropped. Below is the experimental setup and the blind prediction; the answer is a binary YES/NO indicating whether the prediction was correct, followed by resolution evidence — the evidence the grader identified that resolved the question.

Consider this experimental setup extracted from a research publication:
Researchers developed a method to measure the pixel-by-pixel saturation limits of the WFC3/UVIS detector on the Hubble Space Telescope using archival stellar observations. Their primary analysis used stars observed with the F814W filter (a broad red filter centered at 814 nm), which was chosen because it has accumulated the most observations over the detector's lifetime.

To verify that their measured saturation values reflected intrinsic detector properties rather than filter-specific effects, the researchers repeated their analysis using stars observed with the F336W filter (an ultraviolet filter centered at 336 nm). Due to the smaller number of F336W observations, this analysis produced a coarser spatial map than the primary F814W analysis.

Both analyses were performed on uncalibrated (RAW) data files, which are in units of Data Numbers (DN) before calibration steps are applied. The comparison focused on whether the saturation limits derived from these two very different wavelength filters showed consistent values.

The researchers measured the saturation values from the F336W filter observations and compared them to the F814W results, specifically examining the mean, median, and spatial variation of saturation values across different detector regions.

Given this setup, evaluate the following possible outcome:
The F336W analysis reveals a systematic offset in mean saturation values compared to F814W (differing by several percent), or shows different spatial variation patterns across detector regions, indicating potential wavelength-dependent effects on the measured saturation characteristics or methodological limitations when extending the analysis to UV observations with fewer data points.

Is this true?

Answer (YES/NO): NO